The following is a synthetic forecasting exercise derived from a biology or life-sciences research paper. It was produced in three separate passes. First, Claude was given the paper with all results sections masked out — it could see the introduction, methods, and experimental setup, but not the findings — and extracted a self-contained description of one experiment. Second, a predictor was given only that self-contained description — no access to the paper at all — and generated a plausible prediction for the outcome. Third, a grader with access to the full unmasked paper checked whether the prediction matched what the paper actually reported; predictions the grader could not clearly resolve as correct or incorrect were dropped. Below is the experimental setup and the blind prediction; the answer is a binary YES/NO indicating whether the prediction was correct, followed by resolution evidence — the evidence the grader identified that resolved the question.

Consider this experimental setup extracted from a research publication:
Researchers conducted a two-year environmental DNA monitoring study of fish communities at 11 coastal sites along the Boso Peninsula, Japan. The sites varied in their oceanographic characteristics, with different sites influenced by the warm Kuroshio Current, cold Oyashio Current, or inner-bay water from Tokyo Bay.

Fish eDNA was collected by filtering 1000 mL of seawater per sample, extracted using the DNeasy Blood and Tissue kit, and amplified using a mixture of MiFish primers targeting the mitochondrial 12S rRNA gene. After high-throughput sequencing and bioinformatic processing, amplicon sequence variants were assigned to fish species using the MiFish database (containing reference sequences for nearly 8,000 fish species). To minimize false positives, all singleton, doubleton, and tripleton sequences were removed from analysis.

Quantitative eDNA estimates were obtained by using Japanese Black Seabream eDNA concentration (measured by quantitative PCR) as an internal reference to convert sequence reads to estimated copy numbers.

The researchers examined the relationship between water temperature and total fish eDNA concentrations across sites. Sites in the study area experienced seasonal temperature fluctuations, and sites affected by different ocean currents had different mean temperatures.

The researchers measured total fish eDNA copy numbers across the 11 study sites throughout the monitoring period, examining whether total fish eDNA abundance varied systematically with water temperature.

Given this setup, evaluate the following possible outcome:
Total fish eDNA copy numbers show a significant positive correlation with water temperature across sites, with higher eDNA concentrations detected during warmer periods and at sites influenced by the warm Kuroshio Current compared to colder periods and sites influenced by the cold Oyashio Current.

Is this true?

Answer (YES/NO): NO